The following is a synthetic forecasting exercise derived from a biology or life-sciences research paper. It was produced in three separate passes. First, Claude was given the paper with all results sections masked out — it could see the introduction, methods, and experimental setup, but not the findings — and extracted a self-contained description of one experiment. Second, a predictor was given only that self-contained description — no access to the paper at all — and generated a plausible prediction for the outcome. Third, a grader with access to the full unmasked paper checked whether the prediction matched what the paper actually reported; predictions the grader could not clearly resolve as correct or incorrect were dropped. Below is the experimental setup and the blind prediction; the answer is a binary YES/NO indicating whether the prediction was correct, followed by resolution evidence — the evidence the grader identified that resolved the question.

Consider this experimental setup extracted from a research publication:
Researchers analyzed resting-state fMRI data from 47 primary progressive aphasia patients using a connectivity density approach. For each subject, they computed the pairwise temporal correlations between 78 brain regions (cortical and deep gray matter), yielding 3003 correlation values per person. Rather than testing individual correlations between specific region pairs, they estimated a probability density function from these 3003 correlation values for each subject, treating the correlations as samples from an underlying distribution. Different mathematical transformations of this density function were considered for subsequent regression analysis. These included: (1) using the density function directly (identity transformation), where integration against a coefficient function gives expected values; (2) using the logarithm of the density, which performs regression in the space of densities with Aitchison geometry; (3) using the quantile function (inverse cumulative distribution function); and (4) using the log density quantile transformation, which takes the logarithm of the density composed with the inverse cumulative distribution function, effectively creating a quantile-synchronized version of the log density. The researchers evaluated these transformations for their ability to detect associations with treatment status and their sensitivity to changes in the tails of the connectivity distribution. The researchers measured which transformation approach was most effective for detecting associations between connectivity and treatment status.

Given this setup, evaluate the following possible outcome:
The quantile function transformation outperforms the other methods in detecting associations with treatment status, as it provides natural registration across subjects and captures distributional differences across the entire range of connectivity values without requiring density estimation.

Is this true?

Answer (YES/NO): NO